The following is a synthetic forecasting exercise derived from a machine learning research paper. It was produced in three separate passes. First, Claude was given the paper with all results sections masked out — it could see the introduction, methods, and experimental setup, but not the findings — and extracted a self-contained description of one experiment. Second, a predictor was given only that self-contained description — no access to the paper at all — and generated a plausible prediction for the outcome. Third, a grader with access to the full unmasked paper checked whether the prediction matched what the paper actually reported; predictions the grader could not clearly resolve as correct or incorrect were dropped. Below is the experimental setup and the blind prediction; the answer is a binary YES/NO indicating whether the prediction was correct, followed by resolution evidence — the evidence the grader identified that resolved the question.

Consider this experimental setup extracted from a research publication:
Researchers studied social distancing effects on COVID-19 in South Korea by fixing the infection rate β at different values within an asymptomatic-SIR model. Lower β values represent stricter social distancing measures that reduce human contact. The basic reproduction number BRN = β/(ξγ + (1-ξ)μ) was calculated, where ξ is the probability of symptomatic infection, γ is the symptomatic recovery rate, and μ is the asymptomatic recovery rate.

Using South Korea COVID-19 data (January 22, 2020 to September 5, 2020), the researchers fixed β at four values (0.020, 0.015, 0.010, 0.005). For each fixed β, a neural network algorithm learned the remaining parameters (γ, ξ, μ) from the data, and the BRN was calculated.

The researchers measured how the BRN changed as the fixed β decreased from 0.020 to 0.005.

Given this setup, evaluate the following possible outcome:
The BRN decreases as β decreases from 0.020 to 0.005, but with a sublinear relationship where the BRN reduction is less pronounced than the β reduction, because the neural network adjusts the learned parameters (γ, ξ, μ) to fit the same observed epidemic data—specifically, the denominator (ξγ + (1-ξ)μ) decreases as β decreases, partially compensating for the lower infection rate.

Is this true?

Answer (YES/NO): NO